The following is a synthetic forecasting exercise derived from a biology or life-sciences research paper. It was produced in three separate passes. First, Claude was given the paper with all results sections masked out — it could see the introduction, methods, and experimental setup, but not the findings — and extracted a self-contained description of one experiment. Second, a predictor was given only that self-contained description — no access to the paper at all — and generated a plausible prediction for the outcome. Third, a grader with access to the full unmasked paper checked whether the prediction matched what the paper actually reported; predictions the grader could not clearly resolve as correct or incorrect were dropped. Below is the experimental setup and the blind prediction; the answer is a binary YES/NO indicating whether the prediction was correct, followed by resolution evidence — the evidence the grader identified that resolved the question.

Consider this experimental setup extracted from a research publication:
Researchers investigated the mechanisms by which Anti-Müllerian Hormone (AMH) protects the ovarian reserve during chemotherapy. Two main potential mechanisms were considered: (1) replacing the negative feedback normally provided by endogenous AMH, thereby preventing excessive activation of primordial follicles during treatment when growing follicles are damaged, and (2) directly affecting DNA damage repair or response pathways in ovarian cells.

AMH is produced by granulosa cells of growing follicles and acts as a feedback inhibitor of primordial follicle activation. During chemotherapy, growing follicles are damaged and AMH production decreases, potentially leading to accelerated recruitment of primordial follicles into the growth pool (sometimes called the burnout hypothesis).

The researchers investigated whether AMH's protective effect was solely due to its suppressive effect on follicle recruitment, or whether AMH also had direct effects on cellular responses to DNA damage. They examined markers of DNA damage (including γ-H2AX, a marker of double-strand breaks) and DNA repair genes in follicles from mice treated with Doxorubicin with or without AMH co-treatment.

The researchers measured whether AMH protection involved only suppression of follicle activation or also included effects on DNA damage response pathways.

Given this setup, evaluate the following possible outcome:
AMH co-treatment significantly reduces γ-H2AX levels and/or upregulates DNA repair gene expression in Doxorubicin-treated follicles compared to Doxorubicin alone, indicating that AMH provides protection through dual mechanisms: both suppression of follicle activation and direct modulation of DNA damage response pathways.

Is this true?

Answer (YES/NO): YES